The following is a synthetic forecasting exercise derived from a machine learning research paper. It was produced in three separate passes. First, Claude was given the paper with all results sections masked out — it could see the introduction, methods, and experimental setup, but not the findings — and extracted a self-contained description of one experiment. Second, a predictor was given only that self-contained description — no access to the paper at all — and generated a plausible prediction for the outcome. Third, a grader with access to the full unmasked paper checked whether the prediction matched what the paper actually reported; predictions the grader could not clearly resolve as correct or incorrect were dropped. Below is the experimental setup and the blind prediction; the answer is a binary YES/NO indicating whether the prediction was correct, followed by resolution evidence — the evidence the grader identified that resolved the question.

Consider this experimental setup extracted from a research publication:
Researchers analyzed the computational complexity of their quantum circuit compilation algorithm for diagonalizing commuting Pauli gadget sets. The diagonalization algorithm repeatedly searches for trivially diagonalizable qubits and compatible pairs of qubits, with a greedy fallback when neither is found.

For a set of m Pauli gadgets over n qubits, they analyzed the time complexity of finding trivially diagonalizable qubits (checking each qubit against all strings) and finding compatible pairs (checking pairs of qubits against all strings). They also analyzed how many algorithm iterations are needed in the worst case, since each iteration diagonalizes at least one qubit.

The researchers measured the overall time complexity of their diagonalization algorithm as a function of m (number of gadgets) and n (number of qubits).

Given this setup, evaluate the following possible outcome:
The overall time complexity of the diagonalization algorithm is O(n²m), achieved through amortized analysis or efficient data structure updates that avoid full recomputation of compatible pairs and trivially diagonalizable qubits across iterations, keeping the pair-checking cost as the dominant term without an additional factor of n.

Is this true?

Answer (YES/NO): NO